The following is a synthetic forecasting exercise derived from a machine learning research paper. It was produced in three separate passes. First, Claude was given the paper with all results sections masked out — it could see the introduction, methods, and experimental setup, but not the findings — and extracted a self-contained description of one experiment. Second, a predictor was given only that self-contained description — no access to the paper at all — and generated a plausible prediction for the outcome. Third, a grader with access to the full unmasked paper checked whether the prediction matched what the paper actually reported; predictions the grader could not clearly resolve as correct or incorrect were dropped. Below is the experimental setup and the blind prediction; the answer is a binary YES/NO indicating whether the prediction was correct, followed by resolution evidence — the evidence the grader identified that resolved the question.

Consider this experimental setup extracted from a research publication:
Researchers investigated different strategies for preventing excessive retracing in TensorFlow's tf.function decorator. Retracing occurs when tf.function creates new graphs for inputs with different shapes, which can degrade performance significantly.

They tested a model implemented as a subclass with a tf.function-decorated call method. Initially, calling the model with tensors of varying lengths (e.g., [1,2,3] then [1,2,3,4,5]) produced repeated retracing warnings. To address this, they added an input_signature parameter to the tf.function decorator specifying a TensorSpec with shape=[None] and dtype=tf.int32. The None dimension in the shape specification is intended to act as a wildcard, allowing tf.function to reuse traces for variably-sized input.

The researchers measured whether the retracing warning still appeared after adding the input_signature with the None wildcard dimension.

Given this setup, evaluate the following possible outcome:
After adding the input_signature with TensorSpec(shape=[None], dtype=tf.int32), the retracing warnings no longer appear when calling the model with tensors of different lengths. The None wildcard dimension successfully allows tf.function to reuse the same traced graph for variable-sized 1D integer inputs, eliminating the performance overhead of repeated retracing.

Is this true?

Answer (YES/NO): YES